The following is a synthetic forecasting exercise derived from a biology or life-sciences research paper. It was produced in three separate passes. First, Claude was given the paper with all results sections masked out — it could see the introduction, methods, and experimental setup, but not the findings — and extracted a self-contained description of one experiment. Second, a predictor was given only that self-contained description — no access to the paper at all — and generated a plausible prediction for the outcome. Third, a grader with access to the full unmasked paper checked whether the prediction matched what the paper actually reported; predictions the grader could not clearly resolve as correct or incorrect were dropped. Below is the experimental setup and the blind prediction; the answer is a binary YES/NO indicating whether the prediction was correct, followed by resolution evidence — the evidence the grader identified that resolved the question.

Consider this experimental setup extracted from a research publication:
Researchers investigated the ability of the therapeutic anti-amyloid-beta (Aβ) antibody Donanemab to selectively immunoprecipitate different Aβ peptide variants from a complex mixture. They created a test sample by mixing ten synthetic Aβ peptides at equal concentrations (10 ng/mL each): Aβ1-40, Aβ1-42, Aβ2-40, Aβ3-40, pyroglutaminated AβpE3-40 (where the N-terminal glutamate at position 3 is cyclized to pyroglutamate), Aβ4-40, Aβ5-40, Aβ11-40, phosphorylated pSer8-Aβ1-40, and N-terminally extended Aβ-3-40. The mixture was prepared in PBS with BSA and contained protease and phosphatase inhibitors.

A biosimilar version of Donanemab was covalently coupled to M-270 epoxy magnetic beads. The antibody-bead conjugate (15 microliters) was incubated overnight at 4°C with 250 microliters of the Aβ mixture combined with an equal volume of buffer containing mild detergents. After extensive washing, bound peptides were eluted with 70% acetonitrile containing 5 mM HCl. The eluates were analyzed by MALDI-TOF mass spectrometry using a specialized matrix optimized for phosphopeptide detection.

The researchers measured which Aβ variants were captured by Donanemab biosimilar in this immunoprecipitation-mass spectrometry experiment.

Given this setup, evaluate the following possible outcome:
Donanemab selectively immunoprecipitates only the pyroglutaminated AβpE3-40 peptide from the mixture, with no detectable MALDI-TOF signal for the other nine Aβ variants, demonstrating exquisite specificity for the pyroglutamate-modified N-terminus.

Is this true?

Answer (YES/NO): NO